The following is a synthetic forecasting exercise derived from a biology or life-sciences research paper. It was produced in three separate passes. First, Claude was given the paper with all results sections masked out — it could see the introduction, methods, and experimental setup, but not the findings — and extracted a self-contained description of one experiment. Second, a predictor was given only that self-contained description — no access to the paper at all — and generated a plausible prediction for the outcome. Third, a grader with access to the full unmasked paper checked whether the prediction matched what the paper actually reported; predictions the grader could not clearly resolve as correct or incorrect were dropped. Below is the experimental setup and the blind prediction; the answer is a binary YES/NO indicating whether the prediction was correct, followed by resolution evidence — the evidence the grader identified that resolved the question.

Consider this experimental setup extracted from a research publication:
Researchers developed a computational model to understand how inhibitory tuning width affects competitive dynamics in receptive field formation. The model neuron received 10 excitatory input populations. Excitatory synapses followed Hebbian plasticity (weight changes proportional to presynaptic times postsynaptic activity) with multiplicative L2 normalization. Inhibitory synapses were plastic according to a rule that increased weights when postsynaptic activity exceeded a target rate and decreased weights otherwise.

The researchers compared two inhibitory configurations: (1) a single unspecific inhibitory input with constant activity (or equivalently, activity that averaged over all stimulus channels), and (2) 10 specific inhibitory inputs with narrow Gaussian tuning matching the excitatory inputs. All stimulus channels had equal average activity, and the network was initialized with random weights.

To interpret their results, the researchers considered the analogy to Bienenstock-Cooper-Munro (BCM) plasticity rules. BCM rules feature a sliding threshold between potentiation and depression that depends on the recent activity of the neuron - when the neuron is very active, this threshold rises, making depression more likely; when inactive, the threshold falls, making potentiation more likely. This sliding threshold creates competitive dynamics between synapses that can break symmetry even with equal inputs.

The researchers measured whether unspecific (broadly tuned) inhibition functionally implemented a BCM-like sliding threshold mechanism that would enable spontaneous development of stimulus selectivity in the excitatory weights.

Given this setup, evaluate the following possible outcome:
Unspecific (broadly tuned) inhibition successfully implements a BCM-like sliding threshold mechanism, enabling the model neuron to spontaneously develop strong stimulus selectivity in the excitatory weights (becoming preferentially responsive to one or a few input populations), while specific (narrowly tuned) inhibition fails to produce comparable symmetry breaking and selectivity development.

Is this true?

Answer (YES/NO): YES